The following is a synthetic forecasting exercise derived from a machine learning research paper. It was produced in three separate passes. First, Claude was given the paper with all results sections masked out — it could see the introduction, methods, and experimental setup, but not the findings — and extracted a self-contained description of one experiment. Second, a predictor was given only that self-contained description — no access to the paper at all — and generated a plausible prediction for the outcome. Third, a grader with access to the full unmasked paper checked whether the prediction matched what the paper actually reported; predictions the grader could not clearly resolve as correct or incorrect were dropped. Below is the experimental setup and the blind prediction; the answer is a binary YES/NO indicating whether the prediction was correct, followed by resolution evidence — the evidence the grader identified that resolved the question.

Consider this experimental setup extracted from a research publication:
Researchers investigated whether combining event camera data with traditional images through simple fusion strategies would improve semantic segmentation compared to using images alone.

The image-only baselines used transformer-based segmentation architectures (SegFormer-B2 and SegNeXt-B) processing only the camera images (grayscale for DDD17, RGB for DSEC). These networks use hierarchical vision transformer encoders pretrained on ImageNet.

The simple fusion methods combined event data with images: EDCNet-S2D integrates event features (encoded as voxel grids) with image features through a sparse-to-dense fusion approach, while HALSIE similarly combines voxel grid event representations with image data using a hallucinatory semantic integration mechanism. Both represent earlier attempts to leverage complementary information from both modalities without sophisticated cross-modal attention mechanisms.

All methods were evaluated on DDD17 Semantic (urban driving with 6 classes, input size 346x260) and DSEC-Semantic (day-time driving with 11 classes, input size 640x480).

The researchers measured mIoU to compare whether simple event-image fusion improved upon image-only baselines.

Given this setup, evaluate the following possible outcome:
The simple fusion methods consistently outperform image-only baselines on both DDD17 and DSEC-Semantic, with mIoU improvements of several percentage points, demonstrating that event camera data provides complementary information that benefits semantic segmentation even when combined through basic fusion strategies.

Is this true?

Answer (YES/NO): NO